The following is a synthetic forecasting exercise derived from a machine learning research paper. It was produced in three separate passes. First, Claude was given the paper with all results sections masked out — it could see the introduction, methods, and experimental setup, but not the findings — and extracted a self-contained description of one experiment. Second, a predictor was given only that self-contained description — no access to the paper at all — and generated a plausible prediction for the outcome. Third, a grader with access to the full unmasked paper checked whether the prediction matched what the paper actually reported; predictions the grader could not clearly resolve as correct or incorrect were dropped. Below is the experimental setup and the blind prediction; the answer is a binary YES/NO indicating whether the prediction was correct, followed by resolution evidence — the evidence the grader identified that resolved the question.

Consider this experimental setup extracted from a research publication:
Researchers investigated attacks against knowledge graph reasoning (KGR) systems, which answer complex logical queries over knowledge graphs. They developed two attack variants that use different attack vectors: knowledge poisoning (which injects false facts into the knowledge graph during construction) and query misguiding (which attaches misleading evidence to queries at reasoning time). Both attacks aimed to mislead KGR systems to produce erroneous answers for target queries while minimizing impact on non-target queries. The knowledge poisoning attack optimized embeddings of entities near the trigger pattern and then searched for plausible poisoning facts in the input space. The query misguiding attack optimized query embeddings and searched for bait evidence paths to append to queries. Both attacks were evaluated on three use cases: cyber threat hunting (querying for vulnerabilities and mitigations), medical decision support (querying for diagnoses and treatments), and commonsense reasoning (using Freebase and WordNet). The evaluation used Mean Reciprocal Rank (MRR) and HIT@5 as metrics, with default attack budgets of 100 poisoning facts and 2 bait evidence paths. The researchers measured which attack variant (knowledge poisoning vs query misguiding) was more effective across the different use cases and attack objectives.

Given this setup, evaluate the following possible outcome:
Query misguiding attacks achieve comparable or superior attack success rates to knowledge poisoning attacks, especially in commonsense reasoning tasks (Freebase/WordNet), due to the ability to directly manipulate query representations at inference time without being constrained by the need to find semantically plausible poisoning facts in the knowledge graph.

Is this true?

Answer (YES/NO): NO